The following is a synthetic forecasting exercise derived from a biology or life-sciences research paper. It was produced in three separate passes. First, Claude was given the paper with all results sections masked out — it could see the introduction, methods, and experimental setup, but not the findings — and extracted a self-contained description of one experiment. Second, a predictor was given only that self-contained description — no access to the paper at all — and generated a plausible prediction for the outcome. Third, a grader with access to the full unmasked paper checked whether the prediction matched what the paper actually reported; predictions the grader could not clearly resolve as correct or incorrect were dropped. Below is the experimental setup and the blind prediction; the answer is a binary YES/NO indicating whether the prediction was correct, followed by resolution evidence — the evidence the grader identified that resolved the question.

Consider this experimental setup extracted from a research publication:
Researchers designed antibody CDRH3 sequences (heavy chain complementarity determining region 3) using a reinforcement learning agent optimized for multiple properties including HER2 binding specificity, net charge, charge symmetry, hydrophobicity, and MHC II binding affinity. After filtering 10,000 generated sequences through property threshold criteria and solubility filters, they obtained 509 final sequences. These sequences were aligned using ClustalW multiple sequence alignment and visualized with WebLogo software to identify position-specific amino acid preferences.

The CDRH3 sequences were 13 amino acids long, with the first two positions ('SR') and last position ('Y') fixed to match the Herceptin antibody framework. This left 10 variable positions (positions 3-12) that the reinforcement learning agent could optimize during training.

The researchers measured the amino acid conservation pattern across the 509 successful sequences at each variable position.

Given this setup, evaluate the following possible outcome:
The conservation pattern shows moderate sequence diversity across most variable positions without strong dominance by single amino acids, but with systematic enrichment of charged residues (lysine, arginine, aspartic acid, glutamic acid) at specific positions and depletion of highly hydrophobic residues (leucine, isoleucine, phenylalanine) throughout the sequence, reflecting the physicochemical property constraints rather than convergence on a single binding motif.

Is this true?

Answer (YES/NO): NO